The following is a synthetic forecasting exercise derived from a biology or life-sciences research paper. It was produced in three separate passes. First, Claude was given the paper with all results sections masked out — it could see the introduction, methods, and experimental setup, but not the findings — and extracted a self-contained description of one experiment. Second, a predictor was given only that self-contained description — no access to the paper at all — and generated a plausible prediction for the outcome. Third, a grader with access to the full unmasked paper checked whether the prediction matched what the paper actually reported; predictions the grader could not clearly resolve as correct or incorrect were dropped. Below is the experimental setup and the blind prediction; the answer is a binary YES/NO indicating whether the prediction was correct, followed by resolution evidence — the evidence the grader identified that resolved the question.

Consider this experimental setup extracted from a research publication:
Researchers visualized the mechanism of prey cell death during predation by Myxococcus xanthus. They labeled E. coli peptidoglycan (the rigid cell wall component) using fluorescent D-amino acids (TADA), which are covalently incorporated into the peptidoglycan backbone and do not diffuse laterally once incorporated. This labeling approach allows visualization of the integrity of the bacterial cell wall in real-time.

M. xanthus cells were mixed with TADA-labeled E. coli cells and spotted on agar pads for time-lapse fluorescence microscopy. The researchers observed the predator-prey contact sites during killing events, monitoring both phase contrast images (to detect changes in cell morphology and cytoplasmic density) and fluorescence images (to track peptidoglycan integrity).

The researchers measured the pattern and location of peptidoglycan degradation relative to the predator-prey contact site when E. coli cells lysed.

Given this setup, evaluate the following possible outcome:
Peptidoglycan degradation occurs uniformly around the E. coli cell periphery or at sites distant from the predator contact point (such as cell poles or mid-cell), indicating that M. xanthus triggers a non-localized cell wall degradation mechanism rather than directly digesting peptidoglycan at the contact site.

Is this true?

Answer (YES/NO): NO